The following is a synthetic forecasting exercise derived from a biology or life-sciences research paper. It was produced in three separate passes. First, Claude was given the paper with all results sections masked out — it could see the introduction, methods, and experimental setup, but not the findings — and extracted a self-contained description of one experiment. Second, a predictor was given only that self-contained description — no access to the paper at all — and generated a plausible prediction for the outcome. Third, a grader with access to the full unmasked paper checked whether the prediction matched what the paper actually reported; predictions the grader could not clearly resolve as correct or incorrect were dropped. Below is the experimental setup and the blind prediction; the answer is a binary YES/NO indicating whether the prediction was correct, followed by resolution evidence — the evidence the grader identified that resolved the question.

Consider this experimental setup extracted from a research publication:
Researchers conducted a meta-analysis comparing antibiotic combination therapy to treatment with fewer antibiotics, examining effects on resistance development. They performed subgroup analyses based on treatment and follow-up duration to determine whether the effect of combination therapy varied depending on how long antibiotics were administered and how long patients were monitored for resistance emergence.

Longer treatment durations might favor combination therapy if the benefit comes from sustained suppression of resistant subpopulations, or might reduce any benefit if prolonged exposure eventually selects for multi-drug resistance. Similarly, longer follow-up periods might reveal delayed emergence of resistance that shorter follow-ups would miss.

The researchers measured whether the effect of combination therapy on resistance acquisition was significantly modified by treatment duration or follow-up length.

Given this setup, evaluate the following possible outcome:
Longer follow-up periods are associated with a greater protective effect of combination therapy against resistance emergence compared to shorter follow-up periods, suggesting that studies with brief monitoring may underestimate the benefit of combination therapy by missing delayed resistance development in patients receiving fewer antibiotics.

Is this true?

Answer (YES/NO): NO